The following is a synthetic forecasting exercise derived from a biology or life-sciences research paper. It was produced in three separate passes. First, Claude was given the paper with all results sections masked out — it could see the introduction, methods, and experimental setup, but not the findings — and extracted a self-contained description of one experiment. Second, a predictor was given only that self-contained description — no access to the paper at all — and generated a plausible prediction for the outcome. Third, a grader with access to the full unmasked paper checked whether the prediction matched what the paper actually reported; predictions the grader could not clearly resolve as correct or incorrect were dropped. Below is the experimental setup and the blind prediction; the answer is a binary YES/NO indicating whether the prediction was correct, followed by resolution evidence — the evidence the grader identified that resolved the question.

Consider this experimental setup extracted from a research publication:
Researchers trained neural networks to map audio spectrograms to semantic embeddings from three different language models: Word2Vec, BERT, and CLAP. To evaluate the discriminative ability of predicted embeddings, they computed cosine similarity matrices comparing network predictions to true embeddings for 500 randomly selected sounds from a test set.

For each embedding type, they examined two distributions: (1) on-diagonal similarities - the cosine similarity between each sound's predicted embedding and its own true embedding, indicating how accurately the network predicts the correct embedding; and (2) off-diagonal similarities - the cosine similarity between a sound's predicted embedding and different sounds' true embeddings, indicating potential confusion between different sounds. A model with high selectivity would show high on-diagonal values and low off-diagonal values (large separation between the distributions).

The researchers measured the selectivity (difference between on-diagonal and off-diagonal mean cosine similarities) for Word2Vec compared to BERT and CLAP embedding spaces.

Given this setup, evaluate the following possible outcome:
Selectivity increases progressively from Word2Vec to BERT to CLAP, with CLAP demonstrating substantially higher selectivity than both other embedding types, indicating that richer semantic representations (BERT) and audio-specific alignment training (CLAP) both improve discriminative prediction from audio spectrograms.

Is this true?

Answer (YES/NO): NO